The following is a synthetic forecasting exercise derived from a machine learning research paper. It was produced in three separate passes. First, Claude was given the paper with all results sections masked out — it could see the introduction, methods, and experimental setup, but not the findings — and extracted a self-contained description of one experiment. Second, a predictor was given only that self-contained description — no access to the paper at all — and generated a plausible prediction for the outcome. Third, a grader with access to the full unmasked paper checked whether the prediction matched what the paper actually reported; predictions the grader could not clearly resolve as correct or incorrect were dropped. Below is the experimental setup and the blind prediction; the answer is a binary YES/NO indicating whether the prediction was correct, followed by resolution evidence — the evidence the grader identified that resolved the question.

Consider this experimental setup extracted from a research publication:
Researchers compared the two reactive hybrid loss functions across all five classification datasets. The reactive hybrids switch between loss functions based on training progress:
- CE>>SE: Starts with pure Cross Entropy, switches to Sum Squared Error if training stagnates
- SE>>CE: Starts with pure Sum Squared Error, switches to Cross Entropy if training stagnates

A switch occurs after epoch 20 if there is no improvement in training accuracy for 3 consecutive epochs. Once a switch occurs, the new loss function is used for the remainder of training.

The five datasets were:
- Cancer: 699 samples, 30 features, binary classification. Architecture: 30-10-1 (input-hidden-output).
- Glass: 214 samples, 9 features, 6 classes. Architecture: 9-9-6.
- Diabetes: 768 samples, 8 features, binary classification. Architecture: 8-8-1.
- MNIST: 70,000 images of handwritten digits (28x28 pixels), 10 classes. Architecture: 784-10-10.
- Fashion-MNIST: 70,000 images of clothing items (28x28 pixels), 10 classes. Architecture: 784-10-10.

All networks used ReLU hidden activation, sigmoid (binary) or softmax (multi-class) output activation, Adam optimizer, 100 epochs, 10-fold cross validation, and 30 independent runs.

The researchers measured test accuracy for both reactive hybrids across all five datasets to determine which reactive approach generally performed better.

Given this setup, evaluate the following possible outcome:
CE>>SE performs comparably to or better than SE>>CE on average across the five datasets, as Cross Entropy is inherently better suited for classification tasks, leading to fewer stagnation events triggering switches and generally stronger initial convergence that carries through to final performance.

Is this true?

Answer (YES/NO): NO